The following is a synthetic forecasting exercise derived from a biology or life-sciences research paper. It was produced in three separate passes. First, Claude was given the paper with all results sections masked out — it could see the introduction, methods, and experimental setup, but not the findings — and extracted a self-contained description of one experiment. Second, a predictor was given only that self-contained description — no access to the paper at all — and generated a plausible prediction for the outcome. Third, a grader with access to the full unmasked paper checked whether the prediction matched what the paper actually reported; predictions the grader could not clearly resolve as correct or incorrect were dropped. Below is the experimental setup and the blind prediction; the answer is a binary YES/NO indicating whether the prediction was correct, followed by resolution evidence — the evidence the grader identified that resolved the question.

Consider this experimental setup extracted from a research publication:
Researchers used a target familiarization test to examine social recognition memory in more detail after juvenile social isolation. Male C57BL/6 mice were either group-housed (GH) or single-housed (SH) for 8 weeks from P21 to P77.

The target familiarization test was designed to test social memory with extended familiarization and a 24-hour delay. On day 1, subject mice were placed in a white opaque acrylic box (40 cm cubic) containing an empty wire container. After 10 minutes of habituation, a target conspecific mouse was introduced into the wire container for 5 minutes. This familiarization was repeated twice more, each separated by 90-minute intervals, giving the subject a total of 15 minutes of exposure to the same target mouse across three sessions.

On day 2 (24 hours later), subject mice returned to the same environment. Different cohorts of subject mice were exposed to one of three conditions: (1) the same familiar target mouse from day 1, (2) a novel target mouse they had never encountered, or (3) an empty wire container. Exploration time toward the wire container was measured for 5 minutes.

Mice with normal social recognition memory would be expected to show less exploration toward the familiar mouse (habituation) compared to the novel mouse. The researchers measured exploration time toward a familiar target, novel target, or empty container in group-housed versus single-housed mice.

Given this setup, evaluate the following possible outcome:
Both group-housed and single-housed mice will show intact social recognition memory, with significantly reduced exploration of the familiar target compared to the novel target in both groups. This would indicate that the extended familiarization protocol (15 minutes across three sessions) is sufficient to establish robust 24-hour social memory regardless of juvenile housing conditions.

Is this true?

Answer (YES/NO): NO